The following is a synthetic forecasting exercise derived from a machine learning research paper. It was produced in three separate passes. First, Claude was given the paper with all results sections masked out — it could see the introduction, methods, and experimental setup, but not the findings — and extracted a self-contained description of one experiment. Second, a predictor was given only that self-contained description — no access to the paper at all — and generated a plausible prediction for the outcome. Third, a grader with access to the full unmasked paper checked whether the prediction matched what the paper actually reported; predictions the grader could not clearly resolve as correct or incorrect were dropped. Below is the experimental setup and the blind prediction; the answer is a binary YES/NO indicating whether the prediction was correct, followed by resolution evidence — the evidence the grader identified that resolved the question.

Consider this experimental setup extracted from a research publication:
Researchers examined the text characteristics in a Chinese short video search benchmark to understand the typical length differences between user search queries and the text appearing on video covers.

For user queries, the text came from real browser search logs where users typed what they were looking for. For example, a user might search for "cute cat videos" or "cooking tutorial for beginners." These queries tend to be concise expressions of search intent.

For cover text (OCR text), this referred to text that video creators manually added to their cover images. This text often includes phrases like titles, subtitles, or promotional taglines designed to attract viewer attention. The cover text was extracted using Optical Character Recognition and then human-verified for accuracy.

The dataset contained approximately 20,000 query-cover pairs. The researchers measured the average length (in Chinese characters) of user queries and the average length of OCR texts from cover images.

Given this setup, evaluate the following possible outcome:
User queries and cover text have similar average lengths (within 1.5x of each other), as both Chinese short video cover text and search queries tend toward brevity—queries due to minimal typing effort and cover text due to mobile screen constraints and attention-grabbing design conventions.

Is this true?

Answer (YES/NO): NO